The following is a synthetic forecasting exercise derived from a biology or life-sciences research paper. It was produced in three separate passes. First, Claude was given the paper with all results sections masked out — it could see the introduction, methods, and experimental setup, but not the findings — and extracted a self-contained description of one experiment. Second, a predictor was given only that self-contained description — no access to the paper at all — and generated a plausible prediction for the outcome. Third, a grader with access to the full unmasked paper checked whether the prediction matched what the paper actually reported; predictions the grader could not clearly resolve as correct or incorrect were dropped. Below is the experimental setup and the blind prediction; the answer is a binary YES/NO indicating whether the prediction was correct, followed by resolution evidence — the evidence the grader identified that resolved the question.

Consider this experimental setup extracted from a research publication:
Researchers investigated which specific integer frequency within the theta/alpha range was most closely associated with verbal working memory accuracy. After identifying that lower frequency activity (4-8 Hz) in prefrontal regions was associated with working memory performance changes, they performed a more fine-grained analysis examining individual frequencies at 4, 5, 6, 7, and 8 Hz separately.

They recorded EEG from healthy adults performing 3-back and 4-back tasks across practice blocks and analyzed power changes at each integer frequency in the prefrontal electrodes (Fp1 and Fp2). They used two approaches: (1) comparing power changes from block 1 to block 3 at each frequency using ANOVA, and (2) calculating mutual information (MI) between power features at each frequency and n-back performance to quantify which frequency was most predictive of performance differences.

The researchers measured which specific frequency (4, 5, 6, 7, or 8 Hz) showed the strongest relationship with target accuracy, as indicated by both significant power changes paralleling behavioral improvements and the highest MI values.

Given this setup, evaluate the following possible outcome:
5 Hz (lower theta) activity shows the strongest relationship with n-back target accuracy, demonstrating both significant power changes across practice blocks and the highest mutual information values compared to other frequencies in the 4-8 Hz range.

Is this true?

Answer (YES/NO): NO